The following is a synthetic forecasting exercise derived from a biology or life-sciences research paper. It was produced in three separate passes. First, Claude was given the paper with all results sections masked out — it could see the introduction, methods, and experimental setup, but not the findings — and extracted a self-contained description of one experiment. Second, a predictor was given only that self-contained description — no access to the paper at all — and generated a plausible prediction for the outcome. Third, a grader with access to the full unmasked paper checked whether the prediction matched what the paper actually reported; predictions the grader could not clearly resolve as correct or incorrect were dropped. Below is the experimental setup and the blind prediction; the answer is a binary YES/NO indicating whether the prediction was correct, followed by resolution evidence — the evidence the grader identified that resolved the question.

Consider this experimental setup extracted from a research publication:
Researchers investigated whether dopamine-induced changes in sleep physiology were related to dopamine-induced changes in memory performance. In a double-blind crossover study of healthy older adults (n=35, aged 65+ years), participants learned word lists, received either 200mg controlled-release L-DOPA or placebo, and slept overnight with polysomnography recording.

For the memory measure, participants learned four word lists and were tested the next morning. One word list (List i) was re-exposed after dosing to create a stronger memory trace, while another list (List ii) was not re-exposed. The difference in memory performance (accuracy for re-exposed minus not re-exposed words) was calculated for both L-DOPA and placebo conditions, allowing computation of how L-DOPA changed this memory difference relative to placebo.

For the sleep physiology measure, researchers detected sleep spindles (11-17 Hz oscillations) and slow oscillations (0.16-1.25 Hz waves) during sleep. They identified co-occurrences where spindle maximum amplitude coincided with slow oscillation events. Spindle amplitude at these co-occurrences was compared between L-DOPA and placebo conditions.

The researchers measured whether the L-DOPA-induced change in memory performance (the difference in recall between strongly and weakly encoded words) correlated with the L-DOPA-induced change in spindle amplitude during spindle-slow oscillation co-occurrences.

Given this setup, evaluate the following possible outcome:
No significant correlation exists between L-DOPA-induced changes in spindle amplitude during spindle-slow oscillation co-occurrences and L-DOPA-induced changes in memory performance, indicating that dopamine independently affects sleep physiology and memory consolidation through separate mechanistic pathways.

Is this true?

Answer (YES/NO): NO